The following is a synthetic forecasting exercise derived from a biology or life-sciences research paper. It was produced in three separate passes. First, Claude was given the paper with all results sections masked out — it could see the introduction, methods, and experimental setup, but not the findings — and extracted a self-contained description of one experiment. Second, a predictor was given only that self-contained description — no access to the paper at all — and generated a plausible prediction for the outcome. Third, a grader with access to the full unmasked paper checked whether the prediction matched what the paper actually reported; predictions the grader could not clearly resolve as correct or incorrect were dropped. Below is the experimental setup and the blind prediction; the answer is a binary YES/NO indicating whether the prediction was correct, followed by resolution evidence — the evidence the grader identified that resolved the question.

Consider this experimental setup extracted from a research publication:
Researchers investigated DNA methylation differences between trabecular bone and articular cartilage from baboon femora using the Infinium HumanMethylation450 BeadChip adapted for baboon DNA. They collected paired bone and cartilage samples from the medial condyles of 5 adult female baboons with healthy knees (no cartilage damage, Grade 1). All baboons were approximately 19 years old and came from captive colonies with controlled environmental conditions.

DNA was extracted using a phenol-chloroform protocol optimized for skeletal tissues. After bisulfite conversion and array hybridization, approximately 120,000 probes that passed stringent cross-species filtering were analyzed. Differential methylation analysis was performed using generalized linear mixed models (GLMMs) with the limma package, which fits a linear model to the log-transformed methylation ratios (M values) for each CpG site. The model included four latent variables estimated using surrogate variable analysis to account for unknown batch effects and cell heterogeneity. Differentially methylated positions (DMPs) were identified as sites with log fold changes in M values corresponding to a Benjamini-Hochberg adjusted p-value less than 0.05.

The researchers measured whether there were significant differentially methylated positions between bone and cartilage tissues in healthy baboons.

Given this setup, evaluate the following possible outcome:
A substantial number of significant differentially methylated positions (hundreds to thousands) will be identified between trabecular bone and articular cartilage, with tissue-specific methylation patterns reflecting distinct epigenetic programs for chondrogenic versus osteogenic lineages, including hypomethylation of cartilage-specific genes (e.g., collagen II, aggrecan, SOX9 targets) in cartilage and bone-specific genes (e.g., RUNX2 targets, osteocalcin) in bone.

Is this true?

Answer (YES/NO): NO